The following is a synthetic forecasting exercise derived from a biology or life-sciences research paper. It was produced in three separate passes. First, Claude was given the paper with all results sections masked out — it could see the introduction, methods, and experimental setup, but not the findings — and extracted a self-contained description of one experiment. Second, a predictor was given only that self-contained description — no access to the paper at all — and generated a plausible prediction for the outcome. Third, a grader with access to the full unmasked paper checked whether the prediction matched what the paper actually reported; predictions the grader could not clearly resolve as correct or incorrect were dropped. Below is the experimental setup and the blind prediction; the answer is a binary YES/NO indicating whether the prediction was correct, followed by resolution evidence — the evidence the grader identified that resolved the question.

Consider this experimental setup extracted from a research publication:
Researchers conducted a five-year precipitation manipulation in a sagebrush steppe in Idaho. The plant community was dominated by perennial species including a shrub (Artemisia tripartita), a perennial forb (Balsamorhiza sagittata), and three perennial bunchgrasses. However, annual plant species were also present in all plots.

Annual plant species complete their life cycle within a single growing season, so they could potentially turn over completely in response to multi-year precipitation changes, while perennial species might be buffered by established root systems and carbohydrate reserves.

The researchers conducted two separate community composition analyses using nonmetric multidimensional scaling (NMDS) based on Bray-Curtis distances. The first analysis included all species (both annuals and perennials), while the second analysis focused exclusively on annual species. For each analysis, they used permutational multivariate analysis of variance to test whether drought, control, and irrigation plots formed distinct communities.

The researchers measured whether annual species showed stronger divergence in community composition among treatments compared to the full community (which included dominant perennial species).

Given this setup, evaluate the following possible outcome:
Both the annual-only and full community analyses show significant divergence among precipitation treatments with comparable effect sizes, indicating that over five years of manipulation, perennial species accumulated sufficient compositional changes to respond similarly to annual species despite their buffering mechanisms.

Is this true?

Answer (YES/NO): NO